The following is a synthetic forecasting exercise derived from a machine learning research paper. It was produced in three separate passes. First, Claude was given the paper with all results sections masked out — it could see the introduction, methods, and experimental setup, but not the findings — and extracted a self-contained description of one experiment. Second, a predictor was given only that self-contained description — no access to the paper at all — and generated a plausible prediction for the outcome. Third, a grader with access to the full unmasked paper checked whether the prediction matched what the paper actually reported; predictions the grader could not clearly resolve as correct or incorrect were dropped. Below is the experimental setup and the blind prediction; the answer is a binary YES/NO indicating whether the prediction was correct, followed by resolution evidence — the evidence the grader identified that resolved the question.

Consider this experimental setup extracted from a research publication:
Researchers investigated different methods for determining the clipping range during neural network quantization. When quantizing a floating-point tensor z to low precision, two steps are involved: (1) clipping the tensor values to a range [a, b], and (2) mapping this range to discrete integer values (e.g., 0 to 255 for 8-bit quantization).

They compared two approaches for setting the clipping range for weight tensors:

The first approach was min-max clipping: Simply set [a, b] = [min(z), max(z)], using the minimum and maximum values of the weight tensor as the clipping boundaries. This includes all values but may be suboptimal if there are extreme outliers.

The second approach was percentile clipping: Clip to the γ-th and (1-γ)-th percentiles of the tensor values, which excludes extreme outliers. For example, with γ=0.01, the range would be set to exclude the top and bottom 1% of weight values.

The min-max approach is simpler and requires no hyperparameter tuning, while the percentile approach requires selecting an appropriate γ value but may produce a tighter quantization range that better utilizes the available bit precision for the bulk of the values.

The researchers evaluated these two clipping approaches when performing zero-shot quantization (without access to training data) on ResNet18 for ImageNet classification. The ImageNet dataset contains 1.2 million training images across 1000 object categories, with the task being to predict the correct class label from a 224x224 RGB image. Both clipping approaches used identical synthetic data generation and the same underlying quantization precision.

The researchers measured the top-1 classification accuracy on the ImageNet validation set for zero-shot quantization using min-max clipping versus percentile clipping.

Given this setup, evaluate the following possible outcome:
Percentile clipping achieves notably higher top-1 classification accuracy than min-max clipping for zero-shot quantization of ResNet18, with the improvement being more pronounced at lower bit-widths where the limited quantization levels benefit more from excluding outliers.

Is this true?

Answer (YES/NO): YES